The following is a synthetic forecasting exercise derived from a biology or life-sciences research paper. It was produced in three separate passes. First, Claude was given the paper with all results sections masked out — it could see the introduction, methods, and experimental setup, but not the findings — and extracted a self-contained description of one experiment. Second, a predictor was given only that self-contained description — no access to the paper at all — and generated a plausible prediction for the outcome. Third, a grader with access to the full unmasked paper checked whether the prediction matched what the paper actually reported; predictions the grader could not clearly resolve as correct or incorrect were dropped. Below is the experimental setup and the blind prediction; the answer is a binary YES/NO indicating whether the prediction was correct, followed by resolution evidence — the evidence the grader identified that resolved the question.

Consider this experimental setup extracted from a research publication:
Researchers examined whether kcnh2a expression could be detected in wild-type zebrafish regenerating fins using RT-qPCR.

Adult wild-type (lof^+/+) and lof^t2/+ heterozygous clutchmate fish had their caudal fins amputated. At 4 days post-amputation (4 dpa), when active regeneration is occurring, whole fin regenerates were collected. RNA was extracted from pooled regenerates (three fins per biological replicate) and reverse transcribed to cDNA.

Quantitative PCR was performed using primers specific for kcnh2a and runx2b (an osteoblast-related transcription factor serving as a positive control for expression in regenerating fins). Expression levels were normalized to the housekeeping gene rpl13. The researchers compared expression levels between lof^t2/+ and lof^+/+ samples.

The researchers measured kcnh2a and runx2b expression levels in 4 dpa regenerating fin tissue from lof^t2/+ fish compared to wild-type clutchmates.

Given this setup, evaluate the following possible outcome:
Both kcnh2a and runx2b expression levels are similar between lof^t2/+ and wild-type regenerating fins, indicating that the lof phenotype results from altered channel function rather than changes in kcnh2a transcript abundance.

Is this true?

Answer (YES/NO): NO